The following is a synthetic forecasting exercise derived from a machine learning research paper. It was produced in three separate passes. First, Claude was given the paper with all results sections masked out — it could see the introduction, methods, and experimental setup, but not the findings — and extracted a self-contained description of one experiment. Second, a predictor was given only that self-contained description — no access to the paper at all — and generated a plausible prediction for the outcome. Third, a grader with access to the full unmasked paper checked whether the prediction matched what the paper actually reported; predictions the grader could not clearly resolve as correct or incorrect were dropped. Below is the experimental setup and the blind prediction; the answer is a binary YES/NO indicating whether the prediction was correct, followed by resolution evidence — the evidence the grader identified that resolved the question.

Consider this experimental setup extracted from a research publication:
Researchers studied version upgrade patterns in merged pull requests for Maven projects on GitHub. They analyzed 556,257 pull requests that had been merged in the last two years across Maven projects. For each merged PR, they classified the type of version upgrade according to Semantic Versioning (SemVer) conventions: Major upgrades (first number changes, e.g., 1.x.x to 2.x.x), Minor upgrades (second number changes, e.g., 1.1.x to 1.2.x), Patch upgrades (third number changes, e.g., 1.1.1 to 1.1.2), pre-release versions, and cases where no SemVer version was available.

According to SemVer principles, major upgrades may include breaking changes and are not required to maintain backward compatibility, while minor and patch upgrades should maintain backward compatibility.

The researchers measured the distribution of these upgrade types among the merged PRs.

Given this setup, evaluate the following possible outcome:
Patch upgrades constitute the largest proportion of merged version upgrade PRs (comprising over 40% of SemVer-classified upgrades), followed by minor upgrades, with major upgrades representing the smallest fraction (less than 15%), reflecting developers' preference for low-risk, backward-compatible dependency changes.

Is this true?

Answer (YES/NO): YES